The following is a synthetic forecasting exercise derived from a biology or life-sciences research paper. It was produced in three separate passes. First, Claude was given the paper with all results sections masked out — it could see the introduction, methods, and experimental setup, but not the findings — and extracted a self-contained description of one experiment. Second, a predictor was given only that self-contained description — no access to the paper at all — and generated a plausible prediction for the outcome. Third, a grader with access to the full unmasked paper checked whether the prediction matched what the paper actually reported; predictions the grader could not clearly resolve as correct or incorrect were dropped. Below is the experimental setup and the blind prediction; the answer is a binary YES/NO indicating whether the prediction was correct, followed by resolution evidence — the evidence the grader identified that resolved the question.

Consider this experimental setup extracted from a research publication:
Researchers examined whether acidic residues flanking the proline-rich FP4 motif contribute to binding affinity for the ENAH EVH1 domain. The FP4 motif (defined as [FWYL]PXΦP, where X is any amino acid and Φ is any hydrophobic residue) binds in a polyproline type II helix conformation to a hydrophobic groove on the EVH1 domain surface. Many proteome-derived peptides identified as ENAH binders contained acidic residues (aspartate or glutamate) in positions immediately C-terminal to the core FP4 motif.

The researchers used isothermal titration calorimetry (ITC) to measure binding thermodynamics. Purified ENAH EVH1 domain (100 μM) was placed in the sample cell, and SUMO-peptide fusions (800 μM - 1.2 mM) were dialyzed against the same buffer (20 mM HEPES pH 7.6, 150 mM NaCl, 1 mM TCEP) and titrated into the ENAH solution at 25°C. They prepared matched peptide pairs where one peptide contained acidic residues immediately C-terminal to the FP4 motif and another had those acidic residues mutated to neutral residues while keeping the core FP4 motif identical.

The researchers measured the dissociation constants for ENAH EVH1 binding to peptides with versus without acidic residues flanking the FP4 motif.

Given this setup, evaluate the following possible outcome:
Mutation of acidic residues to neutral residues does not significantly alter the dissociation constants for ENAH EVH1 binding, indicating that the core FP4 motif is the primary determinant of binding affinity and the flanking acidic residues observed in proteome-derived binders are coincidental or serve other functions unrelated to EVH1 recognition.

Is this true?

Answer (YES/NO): NO